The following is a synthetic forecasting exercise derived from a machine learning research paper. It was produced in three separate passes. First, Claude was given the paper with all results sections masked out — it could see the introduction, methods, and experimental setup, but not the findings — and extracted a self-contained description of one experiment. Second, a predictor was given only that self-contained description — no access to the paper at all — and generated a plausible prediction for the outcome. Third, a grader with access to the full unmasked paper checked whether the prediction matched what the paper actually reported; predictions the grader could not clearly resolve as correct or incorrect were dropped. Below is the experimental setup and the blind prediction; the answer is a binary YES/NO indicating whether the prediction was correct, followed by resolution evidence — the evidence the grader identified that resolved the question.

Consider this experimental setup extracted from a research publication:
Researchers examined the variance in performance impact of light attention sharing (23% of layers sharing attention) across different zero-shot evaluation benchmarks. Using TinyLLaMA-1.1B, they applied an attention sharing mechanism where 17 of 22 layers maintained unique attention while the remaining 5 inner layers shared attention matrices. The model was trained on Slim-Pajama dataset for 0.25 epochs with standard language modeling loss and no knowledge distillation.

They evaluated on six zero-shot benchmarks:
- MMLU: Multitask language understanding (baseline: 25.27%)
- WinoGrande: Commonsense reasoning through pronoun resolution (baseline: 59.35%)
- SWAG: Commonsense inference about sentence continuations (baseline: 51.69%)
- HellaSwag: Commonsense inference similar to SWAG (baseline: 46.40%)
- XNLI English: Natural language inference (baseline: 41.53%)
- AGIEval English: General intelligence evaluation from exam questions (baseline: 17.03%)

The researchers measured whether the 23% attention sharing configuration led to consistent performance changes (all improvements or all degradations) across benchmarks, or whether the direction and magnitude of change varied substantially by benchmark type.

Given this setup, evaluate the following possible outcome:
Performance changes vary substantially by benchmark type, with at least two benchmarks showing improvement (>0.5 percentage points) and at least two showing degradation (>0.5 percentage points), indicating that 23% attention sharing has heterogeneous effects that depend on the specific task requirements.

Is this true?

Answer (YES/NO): NO